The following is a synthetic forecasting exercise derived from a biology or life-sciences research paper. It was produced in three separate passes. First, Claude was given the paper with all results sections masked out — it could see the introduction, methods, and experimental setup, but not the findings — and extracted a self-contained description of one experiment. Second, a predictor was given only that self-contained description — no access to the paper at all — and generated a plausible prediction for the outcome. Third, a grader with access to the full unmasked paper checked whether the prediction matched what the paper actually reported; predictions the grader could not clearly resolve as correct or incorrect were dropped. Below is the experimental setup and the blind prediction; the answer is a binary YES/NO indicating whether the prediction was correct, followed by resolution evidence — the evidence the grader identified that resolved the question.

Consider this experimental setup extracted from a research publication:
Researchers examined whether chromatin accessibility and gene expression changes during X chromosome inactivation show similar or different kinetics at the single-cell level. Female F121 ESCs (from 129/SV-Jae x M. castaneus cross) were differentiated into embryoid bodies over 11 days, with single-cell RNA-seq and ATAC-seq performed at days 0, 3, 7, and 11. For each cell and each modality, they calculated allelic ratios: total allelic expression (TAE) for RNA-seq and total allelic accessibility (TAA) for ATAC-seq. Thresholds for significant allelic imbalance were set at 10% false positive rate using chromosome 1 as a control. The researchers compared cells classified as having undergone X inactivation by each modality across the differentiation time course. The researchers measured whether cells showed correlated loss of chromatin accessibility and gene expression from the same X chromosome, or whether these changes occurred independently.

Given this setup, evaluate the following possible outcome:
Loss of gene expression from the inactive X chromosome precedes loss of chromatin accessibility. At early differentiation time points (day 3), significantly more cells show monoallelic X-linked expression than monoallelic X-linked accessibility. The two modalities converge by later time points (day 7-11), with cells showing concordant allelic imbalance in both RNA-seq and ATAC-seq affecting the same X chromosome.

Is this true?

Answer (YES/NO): NO